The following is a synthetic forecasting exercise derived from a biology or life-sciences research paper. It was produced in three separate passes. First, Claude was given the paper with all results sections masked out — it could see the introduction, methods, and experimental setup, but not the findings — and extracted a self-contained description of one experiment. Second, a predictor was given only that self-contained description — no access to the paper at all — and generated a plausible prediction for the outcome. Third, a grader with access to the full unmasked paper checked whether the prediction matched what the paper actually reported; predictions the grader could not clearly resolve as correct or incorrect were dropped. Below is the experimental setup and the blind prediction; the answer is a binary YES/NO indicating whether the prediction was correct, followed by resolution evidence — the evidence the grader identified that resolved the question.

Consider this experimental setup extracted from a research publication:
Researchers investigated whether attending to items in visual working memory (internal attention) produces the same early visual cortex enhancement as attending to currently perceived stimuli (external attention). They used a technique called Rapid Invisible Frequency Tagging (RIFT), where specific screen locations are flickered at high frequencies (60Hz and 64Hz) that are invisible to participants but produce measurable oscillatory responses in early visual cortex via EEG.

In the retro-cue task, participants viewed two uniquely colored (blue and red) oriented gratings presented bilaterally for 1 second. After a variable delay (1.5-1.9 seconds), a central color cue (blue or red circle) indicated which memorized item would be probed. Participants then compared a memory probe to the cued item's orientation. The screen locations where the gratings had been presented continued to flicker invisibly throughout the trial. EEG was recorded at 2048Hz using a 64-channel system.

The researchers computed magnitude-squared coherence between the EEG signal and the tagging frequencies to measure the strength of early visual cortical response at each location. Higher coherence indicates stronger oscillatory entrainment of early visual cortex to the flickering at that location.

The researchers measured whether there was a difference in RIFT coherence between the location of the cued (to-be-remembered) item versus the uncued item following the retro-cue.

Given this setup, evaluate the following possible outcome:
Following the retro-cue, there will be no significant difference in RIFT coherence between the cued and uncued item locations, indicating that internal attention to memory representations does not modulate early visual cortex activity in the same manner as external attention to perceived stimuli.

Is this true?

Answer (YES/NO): YES